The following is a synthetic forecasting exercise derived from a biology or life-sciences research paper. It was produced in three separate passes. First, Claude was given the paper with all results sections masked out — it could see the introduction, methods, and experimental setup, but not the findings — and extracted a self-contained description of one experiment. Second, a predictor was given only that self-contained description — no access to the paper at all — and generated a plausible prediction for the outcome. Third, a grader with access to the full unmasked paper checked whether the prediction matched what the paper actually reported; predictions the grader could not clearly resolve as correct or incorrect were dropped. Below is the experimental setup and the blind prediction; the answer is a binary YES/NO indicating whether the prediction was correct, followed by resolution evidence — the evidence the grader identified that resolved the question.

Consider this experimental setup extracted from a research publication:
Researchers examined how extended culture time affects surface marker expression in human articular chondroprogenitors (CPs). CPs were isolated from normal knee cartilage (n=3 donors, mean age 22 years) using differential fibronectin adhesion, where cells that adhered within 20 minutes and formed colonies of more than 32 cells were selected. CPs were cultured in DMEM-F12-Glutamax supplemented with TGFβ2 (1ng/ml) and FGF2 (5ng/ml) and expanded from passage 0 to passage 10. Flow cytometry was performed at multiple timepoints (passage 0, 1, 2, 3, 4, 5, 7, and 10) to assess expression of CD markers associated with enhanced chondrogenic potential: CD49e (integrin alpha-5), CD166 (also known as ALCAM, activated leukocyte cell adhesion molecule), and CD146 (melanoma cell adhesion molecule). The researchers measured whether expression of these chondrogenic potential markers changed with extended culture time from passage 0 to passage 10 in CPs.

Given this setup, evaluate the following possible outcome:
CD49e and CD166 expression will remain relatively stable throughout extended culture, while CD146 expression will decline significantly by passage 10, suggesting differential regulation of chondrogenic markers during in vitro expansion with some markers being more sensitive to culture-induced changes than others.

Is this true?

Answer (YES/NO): NO